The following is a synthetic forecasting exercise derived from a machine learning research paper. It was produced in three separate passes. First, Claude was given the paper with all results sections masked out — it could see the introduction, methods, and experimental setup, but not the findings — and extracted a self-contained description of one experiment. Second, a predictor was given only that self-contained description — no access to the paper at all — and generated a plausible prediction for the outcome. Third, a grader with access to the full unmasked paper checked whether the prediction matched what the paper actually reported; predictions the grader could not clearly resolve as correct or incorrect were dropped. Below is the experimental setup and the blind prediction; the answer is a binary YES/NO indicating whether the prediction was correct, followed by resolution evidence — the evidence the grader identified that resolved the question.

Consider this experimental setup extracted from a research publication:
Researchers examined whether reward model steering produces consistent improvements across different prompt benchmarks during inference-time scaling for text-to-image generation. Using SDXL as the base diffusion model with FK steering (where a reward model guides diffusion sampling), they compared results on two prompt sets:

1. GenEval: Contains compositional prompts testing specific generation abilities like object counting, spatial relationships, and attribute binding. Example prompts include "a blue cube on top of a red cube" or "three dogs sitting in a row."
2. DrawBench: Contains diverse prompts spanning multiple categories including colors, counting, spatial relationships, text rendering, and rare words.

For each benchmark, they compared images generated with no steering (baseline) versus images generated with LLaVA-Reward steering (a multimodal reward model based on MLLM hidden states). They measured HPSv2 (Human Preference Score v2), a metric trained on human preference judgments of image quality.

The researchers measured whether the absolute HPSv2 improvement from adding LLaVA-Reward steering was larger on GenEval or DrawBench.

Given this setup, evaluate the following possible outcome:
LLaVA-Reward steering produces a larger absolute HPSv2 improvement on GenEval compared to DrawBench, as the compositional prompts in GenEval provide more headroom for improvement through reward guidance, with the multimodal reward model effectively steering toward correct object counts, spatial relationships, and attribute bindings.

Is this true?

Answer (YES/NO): YES